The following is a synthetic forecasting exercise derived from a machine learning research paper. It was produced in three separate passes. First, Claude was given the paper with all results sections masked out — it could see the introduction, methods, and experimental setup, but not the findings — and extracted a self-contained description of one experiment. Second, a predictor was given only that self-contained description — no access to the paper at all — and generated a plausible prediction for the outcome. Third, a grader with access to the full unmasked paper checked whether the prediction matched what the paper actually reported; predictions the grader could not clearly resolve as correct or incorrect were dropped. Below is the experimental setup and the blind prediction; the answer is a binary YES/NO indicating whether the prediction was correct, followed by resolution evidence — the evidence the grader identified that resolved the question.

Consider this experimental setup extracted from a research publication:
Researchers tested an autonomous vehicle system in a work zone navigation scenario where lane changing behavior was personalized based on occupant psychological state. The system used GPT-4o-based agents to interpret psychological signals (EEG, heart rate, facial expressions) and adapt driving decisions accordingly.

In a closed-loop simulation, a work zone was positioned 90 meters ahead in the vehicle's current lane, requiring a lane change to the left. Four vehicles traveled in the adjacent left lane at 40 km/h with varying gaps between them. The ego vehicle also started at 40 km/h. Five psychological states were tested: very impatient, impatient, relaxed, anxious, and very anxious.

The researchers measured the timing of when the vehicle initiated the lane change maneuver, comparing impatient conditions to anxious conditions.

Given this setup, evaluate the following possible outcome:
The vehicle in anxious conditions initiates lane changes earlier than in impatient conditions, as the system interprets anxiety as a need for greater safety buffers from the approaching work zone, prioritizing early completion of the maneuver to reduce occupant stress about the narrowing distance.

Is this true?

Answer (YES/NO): NO